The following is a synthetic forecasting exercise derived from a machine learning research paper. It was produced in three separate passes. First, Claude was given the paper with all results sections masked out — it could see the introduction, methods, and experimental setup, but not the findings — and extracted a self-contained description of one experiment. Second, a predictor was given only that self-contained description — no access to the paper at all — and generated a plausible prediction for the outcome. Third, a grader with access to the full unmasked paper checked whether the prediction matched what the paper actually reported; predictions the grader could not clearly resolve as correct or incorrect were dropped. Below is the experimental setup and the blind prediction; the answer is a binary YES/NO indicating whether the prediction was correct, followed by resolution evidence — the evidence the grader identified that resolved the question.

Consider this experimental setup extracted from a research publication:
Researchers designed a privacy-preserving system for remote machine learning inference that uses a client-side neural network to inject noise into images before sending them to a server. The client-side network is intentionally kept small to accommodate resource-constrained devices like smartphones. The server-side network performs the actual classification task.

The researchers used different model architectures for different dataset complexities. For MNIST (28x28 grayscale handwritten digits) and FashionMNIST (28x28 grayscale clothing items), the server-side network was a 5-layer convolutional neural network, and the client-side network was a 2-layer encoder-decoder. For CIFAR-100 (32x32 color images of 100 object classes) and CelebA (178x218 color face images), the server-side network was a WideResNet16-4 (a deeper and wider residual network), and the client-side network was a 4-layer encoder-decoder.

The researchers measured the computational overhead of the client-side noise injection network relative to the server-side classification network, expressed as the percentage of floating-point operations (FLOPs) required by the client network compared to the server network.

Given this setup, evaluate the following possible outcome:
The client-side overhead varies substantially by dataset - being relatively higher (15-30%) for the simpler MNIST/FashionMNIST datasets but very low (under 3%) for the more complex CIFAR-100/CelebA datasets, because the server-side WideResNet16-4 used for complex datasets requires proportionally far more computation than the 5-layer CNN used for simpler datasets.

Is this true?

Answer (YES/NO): NO